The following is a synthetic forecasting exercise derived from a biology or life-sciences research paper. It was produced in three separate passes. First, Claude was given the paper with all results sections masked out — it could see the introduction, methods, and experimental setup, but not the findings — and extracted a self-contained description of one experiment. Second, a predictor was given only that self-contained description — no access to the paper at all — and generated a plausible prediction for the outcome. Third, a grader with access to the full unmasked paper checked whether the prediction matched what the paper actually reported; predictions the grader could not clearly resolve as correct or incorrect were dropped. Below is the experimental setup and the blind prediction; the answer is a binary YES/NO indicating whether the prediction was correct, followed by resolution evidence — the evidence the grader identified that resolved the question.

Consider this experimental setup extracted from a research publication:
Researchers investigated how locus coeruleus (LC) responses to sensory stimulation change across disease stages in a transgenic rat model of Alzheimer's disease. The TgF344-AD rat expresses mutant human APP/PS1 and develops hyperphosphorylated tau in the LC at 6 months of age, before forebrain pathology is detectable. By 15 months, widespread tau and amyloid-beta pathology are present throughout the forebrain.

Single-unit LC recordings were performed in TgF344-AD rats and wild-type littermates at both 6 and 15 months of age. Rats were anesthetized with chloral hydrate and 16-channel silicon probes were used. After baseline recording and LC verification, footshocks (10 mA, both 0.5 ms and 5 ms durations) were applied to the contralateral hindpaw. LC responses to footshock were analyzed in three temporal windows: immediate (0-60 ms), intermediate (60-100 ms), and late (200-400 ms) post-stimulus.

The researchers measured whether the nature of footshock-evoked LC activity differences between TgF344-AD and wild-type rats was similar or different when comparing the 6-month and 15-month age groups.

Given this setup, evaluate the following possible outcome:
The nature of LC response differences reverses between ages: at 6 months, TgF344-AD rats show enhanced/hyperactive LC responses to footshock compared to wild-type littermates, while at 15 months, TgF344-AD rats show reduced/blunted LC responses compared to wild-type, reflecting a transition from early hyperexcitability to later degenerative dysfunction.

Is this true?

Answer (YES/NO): YES